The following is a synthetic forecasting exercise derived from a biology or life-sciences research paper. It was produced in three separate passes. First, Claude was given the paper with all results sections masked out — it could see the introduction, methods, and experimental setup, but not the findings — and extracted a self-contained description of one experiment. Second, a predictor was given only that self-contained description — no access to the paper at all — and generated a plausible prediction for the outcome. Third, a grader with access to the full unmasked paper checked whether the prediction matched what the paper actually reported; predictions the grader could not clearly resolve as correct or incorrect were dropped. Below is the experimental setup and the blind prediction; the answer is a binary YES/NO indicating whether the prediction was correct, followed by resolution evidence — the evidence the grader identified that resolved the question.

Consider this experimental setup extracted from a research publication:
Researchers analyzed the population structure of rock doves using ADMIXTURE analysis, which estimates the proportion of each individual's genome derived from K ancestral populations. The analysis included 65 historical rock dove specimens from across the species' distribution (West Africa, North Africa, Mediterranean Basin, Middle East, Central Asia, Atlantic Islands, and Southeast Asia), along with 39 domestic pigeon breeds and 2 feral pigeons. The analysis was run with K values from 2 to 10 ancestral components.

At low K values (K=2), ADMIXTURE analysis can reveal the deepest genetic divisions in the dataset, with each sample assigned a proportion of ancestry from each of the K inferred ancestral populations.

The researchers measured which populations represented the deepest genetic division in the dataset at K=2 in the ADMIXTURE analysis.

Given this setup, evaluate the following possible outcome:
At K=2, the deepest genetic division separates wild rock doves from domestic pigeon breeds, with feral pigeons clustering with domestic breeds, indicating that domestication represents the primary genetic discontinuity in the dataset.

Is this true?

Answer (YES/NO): NO